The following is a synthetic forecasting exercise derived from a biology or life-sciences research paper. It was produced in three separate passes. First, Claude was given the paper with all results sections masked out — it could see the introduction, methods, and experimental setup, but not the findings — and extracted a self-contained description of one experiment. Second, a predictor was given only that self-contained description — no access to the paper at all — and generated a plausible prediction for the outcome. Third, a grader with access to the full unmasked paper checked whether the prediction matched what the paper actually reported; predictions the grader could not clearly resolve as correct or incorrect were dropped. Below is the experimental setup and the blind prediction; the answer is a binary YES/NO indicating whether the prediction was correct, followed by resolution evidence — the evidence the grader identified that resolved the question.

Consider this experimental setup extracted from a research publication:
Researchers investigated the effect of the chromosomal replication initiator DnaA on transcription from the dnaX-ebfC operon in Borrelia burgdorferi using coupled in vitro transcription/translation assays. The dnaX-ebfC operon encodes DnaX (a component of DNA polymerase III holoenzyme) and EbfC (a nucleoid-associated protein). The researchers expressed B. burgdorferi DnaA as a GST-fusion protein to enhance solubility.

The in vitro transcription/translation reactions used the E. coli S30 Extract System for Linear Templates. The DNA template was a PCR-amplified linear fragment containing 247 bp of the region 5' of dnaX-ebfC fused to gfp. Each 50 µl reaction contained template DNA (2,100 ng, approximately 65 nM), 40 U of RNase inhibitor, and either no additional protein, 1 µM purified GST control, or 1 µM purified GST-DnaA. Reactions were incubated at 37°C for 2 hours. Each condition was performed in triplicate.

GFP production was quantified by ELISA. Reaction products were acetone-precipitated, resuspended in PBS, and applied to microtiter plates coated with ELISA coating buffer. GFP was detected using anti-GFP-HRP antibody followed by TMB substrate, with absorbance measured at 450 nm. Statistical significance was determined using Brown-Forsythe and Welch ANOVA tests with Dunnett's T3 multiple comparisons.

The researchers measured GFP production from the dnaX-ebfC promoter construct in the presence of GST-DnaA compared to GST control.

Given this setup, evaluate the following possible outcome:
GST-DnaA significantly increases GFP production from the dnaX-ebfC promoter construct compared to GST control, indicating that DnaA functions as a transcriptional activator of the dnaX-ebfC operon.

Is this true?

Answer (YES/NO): YES